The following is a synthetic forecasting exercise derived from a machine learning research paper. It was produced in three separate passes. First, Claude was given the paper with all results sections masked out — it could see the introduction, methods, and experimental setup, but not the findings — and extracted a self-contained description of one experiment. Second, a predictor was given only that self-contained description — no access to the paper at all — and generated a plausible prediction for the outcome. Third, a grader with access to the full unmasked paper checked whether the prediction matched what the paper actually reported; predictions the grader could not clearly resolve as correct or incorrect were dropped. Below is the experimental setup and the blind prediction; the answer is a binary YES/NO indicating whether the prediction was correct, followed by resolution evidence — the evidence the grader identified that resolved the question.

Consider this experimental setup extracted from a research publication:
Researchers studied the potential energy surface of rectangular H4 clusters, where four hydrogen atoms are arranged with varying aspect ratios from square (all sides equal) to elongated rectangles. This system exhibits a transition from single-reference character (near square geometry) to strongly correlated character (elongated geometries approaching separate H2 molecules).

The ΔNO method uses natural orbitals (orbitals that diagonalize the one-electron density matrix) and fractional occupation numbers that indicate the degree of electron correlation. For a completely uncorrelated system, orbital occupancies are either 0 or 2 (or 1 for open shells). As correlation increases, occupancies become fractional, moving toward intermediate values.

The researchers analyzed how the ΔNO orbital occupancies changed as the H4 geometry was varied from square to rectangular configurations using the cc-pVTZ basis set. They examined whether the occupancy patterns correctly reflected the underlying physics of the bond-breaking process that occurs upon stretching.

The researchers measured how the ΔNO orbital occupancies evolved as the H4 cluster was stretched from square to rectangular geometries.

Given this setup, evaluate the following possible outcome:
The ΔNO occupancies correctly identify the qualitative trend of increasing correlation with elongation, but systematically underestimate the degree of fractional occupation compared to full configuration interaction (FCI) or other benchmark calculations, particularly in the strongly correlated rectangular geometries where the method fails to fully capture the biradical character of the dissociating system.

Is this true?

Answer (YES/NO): NO